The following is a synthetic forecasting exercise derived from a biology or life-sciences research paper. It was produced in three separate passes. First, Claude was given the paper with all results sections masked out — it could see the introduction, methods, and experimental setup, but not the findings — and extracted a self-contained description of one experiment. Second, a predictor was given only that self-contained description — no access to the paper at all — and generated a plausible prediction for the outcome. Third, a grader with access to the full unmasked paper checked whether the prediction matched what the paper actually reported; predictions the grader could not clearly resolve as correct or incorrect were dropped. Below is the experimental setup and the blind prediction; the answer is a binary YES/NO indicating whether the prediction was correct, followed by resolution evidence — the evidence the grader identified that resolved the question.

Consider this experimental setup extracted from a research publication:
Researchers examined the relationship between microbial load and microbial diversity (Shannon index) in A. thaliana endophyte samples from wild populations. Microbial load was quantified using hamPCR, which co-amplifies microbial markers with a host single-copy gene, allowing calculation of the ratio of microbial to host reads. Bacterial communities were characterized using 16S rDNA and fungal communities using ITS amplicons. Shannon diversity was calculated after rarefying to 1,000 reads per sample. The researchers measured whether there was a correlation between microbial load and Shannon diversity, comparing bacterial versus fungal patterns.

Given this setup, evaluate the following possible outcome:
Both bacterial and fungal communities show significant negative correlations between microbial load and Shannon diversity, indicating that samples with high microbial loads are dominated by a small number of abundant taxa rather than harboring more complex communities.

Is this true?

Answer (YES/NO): NO